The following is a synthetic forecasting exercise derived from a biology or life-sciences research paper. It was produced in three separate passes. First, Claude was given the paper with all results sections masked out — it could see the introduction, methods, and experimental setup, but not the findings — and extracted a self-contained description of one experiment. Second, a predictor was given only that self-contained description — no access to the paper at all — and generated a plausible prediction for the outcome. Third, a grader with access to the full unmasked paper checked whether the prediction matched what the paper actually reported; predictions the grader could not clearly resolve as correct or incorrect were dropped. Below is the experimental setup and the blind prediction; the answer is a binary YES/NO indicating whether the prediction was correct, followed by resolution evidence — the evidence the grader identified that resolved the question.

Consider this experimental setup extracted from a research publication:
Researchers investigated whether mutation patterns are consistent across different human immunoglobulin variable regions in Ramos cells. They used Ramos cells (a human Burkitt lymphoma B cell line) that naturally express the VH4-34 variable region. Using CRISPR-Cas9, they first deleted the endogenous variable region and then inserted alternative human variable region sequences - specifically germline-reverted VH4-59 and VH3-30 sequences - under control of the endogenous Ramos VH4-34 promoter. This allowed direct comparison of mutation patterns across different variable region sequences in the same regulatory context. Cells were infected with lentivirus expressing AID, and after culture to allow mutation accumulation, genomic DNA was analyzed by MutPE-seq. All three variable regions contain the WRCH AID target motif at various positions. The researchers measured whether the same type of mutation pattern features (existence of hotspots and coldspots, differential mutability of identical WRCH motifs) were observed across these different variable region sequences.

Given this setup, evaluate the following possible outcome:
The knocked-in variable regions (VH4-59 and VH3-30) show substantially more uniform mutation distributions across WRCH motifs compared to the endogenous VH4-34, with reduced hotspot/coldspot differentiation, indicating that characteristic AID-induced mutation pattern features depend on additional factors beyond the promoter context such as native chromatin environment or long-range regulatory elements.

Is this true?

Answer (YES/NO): NO